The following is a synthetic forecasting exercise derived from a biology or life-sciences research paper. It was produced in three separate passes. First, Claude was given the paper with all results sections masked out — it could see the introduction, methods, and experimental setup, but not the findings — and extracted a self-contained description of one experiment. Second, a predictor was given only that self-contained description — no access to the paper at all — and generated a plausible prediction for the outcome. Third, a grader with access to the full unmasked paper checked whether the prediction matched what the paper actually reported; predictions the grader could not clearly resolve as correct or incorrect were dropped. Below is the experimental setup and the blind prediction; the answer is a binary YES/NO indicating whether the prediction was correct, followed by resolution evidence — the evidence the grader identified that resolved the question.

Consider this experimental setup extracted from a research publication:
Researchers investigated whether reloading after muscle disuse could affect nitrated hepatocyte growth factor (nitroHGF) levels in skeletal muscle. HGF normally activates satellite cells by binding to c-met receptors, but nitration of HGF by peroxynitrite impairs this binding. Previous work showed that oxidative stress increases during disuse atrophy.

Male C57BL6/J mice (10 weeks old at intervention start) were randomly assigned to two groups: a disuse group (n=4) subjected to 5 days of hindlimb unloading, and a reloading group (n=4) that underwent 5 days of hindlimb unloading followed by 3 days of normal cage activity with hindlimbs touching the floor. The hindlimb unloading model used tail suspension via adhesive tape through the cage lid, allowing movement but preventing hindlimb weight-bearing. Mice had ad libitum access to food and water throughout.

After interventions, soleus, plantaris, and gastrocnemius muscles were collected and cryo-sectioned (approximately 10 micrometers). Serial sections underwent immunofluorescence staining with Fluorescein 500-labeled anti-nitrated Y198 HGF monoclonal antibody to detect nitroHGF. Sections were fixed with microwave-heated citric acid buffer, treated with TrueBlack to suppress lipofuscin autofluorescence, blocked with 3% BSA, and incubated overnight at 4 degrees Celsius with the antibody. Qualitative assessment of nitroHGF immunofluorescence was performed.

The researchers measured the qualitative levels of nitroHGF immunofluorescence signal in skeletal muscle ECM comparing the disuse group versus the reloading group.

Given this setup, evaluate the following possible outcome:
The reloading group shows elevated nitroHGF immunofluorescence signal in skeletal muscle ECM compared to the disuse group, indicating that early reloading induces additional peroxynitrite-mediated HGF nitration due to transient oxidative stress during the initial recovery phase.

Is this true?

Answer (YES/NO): NO